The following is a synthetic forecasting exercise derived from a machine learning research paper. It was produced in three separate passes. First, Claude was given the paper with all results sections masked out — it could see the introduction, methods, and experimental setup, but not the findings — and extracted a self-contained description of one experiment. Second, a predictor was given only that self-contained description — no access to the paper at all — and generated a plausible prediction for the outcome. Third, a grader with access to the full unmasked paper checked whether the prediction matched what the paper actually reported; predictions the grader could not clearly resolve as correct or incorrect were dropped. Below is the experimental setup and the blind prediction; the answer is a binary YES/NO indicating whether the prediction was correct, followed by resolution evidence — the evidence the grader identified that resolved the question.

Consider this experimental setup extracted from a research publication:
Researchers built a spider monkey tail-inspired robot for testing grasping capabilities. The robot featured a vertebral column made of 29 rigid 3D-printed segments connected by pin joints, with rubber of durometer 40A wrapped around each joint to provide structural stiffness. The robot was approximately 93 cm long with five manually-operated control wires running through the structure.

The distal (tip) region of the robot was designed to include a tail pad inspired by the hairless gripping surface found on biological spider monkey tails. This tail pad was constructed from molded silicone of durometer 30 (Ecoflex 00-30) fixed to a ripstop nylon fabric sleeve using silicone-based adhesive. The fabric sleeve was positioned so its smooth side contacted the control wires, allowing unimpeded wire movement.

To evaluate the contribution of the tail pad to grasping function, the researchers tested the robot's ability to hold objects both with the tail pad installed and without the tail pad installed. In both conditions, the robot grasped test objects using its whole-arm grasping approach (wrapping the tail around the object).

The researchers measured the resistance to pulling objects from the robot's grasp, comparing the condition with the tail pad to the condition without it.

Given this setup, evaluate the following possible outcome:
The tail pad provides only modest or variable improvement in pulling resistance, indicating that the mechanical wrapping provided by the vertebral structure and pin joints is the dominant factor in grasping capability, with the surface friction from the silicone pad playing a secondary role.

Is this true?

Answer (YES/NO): NO